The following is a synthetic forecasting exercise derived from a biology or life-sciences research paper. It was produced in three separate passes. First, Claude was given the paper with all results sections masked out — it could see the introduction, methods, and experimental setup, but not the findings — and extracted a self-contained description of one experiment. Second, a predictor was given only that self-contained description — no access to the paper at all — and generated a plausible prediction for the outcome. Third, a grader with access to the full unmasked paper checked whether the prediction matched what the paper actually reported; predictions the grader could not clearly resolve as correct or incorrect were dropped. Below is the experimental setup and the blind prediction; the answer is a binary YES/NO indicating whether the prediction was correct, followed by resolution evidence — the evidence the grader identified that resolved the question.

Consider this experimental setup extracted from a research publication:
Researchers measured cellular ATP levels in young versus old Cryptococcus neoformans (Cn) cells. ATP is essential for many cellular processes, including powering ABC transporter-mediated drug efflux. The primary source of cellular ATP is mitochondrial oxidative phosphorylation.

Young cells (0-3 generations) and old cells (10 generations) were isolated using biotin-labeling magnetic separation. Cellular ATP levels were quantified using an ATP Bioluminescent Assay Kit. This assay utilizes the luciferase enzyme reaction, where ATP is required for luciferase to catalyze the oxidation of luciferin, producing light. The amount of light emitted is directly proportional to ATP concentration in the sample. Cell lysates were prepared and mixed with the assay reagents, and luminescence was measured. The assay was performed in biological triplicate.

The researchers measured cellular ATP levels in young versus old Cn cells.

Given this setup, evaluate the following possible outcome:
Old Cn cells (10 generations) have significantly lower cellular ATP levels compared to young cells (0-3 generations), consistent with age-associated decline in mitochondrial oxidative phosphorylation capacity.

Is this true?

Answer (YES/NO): NO